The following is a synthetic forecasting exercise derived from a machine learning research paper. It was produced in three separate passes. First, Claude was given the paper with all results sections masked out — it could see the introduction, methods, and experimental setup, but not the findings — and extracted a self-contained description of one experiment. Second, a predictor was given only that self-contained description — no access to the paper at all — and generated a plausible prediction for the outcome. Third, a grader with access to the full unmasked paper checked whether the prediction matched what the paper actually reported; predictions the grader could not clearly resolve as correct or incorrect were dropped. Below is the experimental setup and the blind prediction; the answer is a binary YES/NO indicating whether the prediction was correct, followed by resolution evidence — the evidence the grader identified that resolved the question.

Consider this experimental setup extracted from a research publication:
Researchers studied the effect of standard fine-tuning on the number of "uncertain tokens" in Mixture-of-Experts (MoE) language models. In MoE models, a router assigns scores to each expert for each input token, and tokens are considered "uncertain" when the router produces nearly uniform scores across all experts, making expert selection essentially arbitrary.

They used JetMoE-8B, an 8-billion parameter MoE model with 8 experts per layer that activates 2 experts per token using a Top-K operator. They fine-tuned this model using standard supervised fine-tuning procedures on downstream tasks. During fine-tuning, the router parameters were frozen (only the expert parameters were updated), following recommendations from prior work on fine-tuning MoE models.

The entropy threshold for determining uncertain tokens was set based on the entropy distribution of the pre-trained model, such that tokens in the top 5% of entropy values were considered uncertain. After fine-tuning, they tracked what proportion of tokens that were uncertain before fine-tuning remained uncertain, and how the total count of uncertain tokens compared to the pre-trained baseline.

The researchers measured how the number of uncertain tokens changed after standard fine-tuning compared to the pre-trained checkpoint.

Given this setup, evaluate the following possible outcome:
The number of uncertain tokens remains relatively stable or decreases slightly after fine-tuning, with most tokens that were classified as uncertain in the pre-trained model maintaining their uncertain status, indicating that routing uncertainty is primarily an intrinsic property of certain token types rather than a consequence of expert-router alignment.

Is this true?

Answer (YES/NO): NO